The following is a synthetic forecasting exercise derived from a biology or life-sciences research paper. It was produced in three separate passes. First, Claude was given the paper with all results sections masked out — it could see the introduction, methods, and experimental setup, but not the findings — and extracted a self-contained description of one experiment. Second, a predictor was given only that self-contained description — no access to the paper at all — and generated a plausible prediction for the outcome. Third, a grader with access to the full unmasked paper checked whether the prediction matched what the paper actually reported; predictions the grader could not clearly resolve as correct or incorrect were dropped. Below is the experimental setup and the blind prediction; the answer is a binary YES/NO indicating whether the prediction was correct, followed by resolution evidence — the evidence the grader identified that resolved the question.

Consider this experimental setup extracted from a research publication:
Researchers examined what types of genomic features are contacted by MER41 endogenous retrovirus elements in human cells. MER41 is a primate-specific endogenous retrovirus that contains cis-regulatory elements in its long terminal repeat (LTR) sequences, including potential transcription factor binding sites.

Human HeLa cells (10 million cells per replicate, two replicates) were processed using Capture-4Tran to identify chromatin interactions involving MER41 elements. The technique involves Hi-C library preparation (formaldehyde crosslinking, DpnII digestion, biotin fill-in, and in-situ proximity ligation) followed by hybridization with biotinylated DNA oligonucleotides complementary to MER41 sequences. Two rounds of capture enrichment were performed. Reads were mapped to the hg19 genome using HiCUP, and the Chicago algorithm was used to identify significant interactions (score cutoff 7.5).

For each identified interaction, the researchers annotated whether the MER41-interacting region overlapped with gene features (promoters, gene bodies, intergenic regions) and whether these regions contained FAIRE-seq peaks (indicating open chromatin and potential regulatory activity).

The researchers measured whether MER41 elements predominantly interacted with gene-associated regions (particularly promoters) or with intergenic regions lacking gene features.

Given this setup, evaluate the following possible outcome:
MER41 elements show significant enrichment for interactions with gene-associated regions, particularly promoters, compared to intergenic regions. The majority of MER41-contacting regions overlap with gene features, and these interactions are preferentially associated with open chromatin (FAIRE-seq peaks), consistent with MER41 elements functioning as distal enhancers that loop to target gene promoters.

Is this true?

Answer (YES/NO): NO